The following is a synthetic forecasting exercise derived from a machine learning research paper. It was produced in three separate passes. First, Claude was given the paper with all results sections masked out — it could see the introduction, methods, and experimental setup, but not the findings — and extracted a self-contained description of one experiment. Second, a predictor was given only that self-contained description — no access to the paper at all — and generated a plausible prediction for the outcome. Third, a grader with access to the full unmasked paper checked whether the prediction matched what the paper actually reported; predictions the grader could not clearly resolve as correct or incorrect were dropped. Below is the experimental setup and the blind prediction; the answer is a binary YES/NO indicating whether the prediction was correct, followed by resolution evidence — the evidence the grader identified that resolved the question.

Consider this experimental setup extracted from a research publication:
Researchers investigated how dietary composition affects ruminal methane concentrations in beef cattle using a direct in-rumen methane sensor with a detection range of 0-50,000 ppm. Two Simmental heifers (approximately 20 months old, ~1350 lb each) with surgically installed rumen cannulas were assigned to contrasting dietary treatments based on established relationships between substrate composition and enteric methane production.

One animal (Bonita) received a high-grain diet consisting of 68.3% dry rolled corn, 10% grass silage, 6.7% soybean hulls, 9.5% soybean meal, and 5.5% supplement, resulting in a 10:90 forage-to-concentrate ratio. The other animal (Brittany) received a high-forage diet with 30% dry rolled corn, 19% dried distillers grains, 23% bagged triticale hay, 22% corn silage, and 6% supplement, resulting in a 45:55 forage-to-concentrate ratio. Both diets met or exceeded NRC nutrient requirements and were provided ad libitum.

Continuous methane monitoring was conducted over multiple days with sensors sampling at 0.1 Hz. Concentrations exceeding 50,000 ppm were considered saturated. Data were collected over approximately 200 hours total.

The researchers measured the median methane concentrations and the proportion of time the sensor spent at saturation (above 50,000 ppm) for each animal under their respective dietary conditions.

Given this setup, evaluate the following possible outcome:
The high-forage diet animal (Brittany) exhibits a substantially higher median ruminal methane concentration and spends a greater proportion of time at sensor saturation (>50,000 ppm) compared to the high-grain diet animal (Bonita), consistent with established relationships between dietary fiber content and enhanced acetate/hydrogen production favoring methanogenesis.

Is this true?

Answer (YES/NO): YES